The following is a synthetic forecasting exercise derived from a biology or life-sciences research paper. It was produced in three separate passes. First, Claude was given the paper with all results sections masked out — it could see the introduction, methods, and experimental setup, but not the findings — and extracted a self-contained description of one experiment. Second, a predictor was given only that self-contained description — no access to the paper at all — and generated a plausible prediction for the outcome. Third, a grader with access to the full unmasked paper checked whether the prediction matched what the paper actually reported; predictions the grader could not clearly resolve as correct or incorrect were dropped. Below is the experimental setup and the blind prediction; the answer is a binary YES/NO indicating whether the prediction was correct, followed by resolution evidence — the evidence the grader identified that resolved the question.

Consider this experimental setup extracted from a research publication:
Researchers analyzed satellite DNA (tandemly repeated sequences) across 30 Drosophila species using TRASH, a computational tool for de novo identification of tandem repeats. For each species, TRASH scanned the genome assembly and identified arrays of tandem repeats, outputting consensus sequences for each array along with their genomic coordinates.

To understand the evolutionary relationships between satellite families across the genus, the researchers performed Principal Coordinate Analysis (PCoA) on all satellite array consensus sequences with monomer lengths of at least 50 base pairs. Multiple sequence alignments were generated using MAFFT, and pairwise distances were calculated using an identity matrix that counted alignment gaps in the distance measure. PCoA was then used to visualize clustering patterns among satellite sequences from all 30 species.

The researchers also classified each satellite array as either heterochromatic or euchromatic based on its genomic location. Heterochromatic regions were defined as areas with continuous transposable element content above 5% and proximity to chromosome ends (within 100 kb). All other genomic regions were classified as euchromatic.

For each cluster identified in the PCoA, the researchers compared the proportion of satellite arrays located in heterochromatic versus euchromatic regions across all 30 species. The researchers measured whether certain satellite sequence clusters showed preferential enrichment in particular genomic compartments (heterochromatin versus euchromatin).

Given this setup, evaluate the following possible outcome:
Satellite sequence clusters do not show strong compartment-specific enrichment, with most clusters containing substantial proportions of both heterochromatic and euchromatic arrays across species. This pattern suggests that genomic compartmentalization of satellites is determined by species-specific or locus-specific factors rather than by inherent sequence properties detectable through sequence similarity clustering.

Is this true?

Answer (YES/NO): NO